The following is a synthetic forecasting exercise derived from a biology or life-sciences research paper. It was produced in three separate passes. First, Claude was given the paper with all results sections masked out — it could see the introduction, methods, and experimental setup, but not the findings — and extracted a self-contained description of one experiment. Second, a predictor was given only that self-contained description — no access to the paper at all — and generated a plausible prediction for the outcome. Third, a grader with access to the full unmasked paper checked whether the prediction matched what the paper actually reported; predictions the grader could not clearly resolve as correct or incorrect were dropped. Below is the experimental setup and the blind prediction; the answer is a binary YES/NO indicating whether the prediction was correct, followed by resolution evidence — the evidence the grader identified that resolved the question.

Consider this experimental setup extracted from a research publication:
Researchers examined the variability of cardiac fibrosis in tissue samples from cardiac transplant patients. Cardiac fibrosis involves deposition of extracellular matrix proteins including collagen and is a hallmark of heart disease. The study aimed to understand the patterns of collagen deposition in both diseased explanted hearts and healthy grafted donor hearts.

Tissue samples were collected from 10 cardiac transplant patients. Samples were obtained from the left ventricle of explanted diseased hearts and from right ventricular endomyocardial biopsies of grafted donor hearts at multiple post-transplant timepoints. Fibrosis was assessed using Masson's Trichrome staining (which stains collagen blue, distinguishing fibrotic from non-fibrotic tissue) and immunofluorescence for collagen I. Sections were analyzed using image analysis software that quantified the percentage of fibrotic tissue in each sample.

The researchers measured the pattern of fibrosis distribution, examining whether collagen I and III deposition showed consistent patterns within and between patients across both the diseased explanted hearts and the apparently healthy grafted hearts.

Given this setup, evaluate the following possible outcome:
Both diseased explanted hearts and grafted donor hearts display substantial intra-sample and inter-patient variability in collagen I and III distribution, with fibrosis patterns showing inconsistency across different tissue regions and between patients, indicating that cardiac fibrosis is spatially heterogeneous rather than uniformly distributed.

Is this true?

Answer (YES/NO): YES